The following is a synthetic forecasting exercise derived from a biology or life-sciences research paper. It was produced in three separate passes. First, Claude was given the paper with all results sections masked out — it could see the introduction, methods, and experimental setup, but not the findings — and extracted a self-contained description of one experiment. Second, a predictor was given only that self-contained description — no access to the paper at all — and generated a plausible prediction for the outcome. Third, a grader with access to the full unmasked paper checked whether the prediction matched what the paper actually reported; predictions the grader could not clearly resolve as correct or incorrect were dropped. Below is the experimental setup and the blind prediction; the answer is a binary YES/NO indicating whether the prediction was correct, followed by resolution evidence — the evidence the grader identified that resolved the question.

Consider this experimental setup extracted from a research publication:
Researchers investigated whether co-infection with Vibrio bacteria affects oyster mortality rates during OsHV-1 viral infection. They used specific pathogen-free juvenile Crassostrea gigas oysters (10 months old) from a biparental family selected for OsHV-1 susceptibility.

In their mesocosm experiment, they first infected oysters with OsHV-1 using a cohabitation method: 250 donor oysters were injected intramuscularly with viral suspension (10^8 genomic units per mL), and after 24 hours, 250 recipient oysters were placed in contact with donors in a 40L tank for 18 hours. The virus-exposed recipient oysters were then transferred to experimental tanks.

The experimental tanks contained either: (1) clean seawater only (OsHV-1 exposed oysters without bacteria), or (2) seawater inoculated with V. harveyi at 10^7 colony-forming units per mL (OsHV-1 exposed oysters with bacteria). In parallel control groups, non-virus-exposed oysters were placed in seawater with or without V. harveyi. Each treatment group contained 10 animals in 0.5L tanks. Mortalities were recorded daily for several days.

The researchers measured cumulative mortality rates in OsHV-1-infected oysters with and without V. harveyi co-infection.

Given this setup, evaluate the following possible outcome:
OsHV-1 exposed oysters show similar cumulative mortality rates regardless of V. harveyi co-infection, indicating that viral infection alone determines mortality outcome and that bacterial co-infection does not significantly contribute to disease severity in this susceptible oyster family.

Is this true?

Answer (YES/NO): NO